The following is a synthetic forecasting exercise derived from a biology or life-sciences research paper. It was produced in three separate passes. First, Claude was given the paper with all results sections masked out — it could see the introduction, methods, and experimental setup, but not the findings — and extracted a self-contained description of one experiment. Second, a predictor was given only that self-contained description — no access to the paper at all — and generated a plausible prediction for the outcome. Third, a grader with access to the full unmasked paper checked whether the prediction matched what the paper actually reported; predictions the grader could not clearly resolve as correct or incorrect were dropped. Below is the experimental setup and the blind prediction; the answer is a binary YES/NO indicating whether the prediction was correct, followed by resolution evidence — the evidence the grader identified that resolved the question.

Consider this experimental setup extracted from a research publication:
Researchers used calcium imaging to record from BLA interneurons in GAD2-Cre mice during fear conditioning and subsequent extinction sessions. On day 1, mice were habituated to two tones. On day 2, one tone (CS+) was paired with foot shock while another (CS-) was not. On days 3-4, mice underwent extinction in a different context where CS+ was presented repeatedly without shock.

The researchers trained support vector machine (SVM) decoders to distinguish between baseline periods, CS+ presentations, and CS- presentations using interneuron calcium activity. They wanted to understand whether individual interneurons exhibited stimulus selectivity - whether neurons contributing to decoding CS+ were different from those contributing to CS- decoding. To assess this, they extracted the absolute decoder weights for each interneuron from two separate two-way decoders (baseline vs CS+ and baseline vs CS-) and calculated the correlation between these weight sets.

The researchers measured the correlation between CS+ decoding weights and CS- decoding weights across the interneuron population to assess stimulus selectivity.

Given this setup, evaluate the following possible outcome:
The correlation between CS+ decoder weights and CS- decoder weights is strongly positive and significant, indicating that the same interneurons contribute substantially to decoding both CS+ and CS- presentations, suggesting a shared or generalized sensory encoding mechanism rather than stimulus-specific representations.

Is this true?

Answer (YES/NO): NO